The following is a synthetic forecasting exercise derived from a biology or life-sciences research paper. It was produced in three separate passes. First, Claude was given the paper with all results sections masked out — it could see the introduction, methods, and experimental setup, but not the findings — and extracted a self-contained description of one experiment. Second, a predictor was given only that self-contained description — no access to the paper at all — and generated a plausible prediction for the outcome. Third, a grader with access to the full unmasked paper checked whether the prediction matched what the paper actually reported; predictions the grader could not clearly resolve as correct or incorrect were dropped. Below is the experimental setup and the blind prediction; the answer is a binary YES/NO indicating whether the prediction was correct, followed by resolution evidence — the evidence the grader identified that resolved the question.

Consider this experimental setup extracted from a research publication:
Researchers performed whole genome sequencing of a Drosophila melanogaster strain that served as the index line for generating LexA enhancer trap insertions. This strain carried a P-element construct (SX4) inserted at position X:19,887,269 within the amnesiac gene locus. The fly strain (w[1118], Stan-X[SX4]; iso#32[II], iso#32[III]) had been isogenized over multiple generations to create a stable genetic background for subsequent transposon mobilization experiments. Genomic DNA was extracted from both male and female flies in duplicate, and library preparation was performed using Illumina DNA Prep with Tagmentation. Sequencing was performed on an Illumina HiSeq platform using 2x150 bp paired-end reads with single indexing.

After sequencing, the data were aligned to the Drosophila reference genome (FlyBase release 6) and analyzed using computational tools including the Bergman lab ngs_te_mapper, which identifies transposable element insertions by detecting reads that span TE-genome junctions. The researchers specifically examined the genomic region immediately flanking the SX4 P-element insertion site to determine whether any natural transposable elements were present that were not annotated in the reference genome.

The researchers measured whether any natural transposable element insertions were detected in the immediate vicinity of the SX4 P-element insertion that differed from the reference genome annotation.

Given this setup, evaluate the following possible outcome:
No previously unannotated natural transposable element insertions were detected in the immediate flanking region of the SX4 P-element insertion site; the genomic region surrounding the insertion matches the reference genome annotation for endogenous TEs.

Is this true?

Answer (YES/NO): NO